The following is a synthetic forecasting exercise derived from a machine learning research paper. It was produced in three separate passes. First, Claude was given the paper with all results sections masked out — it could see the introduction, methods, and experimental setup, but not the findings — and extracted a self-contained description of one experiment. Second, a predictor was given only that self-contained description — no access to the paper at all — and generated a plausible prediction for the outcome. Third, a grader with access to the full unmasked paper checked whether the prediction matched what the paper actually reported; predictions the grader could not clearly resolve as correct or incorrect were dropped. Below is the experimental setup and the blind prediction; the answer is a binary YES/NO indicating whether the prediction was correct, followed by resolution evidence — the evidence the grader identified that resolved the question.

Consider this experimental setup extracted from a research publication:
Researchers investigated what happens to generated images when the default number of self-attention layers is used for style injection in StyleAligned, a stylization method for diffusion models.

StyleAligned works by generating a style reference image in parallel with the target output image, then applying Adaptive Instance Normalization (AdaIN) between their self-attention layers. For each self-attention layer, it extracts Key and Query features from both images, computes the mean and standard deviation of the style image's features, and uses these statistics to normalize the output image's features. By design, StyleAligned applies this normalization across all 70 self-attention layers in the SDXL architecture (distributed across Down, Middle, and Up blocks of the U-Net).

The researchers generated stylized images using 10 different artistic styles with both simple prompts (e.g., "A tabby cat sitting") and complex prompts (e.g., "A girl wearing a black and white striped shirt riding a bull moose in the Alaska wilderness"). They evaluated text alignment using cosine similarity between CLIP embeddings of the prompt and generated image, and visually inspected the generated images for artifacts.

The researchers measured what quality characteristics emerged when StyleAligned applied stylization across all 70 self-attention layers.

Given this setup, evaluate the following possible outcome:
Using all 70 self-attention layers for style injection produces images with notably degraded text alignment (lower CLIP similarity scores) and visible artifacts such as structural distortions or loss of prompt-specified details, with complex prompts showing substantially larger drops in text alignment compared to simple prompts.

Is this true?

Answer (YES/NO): NO